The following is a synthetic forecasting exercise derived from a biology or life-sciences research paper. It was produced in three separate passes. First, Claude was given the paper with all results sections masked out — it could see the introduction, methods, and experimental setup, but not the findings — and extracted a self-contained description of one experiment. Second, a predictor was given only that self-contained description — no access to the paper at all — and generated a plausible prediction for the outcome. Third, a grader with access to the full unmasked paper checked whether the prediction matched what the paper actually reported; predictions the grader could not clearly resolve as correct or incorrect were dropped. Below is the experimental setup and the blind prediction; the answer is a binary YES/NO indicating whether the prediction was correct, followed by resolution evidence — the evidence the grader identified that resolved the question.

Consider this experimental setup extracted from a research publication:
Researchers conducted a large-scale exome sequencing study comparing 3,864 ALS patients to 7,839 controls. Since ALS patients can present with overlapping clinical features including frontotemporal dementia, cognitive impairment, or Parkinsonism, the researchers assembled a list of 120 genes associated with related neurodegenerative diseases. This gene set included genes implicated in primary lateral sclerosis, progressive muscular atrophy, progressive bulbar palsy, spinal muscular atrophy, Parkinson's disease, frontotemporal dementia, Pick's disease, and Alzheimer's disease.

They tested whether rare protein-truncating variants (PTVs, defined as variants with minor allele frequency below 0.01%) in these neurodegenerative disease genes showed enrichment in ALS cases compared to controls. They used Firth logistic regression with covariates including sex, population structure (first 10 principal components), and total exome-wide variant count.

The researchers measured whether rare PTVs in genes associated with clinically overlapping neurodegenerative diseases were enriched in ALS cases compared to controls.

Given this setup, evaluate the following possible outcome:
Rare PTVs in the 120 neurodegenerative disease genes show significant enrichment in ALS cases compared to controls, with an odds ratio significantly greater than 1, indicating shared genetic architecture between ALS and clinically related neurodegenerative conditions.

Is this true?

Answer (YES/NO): NO